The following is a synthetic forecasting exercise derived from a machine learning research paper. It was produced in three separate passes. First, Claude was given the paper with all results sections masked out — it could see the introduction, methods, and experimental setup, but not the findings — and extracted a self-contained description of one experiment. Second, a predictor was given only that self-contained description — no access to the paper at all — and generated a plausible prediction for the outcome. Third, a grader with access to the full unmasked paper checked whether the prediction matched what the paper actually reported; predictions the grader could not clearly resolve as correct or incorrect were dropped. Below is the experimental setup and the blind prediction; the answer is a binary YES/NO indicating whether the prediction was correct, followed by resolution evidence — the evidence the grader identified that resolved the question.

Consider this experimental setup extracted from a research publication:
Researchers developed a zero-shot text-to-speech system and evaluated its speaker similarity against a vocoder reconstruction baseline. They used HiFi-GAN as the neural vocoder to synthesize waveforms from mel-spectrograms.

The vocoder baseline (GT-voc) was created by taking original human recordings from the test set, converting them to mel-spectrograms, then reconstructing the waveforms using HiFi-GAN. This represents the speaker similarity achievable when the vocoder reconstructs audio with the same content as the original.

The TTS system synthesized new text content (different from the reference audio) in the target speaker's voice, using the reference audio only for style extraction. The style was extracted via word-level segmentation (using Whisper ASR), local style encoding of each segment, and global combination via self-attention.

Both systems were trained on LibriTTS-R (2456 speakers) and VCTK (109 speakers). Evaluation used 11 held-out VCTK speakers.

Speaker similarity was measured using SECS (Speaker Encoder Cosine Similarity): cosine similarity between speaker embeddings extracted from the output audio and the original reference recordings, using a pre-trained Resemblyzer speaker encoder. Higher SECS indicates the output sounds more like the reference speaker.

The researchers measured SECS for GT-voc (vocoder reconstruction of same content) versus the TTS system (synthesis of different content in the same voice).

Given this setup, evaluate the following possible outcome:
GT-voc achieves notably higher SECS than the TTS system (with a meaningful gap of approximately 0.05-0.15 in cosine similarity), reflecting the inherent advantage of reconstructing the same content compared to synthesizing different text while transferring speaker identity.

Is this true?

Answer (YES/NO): NO